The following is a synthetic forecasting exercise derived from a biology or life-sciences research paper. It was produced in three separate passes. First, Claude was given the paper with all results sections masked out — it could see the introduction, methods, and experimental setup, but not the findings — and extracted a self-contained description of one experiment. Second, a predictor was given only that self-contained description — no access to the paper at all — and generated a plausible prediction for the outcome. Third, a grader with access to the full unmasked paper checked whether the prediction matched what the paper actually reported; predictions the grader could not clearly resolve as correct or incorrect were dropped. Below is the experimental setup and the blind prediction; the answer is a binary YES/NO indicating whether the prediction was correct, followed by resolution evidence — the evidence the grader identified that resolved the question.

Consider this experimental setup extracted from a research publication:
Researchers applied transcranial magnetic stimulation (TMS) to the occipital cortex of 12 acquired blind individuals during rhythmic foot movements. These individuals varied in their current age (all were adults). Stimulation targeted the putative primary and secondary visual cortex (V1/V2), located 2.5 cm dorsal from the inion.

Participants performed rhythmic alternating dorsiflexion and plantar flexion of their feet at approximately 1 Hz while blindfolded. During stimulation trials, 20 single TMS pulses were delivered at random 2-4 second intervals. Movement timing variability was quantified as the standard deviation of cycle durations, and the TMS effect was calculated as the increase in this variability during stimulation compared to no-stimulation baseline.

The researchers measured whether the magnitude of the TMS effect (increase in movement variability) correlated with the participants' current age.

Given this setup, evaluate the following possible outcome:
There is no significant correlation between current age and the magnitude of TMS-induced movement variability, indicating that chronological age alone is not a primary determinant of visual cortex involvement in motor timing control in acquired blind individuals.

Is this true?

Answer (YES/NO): YES